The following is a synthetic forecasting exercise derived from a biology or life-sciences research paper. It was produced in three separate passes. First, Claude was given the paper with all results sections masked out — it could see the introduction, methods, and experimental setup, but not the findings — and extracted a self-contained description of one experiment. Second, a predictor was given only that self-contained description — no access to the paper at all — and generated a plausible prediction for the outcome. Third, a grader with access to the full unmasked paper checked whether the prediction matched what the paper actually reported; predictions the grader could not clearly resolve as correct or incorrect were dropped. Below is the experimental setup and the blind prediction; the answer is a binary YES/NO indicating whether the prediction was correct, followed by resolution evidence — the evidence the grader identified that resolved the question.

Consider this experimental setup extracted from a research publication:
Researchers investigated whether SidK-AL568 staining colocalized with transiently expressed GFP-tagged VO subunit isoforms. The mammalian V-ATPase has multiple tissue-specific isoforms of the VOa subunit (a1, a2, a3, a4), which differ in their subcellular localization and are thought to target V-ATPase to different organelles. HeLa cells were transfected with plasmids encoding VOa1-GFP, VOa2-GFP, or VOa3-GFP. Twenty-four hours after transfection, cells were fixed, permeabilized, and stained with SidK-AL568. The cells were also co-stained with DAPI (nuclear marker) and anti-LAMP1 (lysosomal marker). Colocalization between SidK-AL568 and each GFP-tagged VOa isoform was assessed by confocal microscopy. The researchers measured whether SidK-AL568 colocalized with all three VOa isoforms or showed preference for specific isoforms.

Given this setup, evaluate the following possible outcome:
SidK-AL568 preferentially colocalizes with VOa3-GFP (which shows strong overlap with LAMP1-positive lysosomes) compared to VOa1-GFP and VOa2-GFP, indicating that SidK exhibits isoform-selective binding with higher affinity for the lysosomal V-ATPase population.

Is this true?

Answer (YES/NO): NO